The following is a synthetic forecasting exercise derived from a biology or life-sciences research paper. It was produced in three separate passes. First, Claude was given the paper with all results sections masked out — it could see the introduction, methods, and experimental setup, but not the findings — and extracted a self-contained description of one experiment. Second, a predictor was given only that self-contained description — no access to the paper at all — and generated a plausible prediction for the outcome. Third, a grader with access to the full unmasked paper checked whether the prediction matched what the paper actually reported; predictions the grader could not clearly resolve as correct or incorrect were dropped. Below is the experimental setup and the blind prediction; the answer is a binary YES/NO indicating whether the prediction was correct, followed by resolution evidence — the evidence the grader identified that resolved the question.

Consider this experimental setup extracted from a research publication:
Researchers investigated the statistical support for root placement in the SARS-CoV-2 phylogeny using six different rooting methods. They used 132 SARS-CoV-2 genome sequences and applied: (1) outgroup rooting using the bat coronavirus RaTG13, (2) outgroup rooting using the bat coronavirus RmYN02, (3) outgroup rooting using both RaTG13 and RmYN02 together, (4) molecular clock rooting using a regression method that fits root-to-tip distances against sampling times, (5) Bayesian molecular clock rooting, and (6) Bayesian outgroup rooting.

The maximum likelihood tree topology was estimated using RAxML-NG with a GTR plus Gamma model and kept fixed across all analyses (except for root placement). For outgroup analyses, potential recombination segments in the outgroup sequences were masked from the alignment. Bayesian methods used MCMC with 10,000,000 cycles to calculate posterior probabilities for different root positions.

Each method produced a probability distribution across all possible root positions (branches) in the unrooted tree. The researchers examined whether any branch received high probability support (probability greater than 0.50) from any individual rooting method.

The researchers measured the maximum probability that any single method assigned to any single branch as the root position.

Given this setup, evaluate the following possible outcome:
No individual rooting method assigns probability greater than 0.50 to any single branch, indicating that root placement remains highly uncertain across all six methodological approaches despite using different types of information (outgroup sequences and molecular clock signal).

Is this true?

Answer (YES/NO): YES